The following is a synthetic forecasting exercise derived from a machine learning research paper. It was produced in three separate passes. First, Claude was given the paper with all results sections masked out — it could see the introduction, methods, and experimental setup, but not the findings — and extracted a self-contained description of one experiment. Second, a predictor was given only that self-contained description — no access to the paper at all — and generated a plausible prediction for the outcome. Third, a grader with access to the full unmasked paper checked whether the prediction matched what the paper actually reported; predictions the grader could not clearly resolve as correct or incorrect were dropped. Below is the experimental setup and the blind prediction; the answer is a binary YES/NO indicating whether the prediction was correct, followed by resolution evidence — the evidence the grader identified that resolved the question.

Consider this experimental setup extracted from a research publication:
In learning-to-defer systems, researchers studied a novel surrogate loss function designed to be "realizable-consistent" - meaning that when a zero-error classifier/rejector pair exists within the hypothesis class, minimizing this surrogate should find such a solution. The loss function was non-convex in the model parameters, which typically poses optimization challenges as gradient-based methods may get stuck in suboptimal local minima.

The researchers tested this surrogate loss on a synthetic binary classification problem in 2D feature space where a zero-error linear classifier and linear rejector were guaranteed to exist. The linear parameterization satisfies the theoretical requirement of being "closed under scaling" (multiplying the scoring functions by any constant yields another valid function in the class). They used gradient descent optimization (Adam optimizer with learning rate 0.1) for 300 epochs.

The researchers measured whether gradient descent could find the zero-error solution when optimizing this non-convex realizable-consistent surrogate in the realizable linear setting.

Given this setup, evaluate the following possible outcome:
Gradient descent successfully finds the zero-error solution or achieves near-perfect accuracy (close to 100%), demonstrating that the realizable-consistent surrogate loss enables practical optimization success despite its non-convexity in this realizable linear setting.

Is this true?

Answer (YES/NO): YES